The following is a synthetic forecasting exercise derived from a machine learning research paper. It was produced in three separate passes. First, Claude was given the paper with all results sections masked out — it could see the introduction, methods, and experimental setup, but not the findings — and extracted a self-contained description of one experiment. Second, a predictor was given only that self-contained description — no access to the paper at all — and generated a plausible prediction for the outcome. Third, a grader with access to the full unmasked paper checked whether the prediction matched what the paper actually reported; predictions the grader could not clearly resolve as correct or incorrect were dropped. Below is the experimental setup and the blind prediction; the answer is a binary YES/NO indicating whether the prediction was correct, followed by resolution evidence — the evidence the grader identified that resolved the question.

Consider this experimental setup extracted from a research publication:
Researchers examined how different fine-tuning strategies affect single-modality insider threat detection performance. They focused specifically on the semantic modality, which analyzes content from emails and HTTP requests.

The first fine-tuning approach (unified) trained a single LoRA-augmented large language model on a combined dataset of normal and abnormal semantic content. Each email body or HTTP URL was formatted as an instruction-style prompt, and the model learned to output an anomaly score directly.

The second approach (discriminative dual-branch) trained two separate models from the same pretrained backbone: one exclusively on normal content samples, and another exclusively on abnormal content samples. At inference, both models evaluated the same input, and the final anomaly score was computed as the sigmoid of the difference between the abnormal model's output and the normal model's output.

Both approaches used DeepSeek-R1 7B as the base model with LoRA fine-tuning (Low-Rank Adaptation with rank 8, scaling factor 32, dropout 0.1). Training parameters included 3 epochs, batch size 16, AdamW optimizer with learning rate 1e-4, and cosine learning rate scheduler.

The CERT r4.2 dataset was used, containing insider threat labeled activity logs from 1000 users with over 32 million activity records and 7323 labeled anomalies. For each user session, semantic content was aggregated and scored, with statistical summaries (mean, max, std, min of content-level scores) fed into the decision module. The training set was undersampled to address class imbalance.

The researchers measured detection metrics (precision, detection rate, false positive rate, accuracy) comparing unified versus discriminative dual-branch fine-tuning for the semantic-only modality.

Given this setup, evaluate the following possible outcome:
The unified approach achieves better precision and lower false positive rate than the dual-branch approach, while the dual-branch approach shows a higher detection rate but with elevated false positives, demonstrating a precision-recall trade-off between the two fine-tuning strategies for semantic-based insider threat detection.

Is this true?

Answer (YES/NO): NO